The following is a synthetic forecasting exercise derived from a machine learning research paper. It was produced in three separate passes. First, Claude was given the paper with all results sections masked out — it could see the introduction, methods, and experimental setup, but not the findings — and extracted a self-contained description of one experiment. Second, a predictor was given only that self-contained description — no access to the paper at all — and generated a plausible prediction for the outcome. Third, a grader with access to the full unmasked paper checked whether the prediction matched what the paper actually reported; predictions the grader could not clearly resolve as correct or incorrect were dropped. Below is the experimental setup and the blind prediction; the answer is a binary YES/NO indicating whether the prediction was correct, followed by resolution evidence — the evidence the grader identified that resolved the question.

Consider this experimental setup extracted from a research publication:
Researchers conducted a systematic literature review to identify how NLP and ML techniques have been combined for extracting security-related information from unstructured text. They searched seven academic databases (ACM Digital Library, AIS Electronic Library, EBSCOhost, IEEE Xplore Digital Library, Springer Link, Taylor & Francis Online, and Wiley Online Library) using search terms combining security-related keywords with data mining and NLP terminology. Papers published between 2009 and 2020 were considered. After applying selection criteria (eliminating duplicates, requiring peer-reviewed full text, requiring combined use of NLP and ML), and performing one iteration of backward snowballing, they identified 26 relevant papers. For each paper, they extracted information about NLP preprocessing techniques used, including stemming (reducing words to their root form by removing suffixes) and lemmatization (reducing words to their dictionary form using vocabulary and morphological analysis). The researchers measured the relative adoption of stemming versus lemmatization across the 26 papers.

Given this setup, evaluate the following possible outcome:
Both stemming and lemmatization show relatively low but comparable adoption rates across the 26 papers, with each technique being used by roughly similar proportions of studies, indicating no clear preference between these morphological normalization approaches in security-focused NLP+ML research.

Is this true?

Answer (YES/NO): NO